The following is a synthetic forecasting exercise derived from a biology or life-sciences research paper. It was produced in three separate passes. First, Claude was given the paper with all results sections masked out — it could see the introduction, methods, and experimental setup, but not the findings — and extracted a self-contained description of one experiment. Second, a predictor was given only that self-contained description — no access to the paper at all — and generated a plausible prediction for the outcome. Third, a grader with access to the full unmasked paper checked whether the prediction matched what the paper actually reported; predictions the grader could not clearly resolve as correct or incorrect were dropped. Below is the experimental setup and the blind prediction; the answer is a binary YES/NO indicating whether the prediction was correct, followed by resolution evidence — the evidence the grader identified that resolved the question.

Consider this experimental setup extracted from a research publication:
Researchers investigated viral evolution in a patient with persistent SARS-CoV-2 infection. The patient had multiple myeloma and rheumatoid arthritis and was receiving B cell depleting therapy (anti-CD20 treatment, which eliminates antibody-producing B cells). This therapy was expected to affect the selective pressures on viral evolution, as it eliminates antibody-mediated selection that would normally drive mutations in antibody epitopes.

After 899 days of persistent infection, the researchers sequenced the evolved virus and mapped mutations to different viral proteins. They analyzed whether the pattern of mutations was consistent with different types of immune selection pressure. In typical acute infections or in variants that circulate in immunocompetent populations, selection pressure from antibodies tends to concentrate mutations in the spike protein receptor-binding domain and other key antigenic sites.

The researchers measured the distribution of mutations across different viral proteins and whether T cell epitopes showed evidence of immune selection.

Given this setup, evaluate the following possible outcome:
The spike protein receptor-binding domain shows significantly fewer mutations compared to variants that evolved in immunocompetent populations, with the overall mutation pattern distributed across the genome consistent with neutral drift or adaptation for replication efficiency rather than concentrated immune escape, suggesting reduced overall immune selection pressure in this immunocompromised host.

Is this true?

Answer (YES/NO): YES